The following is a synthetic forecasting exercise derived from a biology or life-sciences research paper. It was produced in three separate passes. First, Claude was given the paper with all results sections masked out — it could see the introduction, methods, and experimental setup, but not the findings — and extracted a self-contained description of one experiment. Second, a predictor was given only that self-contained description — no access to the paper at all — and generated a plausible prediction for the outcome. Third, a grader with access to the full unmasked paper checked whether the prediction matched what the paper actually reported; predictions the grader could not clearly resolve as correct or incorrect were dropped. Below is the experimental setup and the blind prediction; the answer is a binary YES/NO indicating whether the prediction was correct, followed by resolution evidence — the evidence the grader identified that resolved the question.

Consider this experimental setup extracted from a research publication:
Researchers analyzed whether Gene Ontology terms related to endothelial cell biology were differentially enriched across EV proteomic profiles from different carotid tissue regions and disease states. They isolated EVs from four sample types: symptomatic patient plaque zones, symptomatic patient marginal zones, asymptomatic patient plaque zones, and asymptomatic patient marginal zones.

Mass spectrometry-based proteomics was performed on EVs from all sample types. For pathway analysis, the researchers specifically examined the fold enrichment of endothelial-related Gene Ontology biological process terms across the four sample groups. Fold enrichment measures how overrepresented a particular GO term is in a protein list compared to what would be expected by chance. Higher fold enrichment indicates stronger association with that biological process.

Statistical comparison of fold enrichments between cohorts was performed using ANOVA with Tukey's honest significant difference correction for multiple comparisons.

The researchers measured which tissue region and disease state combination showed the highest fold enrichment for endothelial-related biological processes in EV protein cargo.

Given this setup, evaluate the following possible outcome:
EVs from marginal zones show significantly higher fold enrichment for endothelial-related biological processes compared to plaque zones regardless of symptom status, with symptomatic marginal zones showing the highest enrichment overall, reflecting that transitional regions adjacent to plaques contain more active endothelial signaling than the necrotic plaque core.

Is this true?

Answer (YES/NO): NO